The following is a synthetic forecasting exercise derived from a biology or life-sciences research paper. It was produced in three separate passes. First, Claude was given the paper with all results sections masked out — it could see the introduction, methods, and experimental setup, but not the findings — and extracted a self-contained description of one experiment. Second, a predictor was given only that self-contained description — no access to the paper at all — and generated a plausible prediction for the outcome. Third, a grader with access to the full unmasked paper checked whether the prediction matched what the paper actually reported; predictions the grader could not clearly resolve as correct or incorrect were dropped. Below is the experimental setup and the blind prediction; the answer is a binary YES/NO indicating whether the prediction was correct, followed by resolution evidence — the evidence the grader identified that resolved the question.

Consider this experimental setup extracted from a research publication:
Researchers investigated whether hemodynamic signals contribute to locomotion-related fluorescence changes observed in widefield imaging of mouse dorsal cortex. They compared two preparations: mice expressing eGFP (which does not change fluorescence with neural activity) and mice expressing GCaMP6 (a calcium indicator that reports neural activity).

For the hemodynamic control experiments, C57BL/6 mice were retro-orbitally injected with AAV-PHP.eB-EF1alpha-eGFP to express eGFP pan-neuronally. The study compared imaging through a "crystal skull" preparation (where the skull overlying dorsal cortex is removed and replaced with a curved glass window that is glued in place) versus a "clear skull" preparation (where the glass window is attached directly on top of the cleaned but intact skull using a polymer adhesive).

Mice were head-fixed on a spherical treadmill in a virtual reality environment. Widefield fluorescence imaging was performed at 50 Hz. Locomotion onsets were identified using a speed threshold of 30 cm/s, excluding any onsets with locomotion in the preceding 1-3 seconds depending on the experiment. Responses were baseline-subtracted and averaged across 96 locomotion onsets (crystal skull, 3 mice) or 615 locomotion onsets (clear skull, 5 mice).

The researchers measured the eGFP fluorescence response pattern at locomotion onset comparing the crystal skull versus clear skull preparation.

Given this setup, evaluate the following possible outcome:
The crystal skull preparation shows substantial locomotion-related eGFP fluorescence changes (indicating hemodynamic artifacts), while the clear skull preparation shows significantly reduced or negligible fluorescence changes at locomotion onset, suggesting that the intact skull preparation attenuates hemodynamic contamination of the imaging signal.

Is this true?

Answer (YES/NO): NO